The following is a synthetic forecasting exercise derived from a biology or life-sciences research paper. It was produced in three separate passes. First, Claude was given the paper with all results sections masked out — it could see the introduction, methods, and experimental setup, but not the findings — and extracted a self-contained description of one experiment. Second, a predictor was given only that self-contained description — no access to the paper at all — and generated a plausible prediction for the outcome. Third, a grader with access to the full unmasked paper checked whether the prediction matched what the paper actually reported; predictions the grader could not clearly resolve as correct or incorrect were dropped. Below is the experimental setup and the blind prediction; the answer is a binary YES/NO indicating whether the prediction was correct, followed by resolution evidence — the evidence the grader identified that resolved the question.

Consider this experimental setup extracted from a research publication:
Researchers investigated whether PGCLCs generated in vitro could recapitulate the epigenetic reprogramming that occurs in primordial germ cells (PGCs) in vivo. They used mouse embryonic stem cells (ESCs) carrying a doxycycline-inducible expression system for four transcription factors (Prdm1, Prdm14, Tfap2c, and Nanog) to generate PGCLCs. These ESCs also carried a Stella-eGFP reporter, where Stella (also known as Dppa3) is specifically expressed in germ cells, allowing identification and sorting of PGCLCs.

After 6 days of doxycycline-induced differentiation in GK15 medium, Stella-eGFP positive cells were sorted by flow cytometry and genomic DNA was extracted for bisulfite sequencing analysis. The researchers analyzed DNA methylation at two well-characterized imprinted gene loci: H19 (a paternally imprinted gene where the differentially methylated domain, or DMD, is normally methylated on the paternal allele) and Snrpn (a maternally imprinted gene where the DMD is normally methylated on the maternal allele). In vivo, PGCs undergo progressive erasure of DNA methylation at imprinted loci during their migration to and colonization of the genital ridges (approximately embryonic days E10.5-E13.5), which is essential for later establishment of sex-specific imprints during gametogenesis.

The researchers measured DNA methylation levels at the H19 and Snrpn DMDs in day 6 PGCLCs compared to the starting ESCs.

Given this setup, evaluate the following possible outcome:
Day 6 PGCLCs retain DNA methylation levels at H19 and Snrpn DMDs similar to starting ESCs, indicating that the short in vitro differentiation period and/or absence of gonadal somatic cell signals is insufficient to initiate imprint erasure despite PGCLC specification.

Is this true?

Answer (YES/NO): NO